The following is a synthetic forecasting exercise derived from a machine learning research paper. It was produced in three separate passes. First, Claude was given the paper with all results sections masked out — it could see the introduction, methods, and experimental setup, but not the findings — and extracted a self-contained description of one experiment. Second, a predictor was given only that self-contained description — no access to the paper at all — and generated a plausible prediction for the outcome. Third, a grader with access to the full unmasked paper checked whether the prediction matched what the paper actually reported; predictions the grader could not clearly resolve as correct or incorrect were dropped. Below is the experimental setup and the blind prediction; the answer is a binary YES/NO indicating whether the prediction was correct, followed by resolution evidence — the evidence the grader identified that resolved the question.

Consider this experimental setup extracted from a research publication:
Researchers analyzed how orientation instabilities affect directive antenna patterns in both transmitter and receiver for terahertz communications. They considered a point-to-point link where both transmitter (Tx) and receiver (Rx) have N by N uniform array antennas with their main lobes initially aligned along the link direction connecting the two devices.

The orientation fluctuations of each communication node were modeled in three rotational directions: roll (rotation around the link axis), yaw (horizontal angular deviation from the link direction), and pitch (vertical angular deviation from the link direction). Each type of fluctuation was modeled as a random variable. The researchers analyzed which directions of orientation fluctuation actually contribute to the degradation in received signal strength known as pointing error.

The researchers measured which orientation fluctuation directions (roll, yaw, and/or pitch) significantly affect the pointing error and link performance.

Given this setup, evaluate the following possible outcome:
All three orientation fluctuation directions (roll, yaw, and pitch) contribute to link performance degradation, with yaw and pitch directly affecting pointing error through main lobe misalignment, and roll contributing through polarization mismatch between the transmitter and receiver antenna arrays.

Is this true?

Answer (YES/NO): NO